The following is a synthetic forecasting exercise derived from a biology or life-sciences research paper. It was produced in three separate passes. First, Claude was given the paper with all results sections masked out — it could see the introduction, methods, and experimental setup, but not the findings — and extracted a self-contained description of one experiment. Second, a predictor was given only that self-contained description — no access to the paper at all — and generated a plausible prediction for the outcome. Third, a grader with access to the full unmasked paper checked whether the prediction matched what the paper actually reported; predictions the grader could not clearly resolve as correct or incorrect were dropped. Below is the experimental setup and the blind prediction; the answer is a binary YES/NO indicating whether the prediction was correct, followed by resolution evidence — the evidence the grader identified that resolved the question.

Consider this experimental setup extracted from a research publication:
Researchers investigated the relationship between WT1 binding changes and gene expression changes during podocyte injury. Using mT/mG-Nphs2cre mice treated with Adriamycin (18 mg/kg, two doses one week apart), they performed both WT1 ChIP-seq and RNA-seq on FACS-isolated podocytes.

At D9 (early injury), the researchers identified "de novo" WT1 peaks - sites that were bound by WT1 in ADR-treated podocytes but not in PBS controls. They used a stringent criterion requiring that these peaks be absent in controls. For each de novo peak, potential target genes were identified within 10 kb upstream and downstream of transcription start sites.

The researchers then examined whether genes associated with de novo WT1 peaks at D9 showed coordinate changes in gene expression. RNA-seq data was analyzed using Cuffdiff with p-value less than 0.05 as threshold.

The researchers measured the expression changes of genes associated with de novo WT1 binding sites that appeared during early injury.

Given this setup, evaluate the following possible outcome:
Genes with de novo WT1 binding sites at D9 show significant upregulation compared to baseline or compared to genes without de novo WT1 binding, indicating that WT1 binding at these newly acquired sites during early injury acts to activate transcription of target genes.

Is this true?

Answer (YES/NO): YES